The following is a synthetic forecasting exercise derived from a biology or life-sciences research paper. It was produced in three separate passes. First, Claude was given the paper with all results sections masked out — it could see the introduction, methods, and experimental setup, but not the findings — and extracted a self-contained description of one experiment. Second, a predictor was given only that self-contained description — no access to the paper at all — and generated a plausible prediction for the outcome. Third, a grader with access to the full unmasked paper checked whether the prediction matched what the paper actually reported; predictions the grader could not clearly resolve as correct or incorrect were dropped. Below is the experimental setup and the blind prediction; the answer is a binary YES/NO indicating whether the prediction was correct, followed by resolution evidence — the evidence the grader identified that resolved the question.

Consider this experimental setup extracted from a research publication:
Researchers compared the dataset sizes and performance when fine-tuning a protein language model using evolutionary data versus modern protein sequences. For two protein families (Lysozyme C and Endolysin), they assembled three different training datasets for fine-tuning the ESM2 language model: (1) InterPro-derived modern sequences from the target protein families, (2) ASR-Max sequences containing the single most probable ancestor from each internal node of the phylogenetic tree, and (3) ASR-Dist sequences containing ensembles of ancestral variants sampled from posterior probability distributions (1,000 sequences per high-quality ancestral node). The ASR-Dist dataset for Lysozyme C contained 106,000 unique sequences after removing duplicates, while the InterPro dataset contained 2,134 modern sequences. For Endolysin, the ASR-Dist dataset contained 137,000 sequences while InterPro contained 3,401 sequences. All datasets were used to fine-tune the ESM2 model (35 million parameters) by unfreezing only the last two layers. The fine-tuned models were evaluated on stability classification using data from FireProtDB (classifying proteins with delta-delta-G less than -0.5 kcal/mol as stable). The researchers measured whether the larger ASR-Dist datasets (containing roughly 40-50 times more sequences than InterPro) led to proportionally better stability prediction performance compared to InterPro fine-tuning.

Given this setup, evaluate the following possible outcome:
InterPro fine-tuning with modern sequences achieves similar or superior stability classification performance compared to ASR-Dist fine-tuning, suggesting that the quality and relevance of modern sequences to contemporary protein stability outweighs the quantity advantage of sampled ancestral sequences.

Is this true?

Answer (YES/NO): NO